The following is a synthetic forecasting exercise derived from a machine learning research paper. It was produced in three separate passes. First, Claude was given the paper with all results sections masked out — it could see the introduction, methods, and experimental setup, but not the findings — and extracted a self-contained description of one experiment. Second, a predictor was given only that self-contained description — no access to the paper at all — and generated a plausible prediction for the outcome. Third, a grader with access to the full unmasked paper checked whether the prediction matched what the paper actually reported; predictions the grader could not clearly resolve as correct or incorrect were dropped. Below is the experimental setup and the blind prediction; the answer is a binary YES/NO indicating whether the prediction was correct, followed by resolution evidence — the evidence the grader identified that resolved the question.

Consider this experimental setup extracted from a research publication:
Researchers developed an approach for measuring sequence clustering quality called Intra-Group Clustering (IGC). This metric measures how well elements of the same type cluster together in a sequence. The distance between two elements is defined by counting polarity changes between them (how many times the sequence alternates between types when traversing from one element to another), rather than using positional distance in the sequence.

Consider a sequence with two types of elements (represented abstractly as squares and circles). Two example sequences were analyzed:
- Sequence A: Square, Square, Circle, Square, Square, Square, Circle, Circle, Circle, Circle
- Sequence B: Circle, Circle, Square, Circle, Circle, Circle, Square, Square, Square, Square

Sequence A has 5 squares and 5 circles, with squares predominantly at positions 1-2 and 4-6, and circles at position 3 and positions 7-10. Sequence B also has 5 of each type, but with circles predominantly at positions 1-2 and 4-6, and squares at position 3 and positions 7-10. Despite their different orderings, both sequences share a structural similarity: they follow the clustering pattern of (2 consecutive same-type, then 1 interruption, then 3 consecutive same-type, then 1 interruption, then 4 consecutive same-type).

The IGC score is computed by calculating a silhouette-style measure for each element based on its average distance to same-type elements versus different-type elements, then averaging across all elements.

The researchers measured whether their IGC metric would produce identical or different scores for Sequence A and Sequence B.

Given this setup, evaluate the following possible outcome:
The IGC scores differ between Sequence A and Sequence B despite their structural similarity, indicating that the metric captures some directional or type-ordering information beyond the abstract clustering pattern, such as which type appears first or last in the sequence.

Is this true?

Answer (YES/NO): NO